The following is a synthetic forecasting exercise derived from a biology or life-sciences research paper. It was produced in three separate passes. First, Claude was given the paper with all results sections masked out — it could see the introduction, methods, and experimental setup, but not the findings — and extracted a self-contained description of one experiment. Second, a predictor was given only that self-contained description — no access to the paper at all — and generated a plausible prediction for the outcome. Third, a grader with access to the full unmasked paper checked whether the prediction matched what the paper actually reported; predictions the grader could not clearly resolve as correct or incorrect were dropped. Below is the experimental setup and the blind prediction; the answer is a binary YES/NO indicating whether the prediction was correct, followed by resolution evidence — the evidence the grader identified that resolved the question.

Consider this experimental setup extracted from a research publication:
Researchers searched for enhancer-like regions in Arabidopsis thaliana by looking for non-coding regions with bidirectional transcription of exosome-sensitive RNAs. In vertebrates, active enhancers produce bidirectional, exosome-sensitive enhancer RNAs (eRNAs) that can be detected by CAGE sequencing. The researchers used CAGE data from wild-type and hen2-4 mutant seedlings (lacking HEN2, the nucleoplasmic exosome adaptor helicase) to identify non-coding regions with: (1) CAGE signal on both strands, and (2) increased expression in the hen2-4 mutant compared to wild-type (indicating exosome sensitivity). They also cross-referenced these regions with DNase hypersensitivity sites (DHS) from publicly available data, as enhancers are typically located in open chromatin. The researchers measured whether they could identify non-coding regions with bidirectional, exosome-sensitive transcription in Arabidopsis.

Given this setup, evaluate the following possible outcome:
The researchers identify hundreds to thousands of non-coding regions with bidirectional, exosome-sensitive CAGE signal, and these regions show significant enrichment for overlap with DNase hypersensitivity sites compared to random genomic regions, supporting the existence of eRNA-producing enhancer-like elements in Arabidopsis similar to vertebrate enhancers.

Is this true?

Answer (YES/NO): NO